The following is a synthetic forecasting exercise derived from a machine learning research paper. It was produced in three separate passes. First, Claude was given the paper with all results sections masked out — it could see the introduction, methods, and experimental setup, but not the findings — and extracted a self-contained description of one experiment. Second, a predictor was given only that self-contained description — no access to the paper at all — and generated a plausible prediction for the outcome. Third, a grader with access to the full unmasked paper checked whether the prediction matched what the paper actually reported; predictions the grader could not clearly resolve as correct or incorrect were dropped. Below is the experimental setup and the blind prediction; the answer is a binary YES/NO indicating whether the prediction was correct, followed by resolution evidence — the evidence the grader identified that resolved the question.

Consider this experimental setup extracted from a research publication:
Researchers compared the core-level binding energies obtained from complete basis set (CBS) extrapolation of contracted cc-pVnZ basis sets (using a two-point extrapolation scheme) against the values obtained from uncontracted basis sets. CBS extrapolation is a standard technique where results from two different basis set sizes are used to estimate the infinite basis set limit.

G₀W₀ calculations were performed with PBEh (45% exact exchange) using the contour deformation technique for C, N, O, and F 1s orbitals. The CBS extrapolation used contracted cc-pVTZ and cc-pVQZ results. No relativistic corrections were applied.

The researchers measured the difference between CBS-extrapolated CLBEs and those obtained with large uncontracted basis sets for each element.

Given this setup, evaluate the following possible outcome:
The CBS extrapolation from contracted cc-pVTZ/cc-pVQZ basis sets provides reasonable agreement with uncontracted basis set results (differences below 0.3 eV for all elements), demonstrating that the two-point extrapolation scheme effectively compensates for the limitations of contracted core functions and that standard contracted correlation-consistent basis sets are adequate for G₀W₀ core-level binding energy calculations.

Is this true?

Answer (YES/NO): NO